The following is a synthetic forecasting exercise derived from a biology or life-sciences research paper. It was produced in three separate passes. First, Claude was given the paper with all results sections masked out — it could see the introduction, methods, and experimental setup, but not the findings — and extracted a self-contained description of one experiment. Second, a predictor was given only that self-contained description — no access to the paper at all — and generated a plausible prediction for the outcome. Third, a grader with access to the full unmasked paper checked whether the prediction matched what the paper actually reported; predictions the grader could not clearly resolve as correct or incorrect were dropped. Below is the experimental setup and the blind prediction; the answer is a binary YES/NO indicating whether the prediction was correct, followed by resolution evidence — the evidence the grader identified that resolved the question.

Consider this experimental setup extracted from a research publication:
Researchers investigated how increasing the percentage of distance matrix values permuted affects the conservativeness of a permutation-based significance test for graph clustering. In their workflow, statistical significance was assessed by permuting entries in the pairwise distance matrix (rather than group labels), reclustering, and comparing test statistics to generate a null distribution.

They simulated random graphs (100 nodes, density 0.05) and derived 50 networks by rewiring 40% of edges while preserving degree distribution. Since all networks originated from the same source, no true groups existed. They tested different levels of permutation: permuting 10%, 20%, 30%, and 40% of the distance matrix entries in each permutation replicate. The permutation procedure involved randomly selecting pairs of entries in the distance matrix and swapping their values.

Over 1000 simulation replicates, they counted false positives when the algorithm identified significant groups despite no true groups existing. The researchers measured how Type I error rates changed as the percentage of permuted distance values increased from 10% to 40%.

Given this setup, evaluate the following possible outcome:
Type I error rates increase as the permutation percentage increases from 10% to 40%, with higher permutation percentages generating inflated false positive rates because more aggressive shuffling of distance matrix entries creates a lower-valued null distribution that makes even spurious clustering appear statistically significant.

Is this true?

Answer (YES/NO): NO